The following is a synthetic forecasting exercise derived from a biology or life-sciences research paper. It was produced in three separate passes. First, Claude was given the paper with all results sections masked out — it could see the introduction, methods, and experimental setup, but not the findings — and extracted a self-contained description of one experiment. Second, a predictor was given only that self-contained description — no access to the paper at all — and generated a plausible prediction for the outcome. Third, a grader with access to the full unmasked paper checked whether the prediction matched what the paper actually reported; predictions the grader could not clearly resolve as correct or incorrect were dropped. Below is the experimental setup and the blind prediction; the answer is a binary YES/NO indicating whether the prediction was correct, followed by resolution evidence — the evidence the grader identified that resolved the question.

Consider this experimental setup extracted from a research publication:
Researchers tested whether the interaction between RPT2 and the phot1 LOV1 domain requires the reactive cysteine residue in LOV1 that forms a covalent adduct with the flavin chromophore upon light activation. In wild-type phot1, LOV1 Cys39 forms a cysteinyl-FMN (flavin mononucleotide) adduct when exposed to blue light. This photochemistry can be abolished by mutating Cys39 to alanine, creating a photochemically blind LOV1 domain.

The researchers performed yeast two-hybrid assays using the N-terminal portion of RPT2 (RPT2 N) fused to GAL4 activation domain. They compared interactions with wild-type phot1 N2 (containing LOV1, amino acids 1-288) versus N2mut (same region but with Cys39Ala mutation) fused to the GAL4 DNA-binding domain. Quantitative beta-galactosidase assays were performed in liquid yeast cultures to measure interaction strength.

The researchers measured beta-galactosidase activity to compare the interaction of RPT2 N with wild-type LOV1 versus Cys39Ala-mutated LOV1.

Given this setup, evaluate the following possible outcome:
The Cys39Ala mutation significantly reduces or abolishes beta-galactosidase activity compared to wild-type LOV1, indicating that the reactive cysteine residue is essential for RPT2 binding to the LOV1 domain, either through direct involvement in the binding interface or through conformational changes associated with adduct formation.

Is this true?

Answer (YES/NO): NO